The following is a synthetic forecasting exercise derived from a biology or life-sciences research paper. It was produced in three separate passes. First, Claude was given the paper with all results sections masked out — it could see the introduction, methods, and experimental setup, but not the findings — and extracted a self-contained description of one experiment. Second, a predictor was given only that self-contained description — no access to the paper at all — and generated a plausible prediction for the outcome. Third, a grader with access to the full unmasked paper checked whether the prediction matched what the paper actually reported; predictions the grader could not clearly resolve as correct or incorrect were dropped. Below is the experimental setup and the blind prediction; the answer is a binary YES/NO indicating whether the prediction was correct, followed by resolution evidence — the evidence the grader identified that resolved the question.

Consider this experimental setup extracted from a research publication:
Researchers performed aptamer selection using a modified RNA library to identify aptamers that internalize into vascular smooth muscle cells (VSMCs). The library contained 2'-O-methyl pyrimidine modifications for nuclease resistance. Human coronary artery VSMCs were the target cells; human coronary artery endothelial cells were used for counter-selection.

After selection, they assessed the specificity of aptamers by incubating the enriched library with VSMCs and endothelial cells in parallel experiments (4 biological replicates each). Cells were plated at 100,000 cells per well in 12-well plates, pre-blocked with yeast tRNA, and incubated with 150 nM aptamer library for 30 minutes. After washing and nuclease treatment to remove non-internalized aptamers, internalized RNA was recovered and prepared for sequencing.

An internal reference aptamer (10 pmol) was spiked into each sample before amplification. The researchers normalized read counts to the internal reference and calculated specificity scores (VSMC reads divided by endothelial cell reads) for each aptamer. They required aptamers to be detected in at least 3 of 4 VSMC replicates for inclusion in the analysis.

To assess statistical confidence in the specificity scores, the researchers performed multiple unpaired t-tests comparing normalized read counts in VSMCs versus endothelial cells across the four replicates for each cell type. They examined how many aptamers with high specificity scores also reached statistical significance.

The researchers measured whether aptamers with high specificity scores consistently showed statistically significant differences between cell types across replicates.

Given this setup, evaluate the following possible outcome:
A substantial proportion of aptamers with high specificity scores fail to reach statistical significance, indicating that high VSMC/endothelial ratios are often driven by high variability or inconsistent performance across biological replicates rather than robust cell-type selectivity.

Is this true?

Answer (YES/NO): NO